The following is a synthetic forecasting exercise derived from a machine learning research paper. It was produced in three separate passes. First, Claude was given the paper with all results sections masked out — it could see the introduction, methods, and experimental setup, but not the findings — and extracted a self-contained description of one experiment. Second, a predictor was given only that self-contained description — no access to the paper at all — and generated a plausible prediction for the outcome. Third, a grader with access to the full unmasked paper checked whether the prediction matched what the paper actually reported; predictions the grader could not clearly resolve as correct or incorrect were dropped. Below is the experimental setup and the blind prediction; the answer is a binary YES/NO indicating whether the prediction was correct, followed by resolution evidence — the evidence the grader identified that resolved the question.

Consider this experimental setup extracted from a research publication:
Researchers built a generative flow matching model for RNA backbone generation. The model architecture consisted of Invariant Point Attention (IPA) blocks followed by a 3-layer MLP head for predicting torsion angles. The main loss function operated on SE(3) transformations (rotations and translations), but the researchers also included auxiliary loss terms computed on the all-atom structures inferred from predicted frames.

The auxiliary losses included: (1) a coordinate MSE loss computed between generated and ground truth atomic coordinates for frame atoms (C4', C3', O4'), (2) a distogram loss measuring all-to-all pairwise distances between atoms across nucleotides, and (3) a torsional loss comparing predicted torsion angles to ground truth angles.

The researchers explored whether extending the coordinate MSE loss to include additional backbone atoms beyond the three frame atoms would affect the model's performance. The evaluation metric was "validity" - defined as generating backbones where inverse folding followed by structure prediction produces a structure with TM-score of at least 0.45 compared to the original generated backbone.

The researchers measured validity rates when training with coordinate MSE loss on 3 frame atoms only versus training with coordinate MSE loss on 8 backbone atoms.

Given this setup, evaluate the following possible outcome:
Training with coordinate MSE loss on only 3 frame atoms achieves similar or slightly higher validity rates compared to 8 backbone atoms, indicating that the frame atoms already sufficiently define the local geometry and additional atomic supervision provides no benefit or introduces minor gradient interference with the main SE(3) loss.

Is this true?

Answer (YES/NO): NO